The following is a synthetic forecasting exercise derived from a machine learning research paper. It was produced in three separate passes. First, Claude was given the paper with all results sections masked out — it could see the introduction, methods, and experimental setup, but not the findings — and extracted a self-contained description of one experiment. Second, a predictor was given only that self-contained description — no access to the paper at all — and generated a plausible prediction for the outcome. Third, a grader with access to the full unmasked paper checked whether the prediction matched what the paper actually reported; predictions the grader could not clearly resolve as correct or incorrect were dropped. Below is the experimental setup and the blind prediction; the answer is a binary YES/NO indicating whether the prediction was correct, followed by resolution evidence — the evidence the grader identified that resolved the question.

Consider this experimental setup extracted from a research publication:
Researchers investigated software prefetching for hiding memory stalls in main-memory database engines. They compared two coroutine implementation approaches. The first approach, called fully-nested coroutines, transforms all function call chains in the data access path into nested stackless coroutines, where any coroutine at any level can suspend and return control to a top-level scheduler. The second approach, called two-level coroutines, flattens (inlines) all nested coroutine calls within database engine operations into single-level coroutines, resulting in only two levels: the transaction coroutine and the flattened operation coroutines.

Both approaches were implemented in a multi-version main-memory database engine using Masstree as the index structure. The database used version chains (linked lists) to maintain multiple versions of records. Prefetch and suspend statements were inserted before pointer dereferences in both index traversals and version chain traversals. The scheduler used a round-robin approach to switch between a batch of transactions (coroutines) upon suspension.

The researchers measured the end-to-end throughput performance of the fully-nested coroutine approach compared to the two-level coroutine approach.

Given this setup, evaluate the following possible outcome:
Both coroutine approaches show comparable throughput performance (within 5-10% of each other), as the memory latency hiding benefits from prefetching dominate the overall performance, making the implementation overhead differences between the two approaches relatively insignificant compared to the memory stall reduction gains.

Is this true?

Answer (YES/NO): NO